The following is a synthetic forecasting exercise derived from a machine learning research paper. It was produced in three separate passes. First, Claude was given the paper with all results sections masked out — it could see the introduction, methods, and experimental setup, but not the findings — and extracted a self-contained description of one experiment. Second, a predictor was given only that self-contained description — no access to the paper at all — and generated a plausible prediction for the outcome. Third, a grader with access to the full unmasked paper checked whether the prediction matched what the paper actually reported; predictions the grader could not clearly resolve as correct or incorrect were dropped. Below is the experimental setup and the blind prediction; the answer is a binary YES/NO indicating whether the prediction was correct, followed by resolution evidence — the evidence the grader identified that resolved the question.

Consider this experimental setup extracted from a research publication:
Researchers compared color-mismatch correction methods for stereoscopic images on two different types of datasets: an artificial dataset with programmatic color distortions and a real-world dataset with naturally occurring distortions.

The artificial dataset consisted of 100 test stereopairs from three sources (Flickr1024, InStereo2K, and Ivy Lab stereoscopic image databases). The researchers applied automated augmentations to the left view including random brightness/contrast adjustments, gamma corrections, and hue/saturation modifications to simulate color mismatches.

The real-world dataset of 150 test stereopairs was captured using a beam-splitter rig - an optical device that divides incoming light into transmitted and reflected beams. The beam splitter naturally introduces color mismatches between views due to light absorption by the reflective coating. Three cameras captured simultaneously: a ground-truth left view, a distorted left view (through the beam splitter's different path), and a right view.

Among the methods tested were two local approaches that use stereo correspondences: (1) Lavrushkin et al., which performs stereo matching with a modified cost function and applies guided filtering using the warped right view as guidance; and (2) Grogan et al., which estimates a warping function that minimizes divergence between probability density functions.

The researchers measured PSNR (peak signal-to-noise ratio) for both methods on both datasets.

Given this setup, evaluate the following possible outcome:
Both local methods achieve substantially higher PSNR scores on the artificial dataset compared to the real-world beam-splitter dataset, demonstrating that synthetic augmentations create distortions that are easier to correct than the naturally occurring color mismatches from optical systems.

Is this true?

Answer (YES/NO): YES